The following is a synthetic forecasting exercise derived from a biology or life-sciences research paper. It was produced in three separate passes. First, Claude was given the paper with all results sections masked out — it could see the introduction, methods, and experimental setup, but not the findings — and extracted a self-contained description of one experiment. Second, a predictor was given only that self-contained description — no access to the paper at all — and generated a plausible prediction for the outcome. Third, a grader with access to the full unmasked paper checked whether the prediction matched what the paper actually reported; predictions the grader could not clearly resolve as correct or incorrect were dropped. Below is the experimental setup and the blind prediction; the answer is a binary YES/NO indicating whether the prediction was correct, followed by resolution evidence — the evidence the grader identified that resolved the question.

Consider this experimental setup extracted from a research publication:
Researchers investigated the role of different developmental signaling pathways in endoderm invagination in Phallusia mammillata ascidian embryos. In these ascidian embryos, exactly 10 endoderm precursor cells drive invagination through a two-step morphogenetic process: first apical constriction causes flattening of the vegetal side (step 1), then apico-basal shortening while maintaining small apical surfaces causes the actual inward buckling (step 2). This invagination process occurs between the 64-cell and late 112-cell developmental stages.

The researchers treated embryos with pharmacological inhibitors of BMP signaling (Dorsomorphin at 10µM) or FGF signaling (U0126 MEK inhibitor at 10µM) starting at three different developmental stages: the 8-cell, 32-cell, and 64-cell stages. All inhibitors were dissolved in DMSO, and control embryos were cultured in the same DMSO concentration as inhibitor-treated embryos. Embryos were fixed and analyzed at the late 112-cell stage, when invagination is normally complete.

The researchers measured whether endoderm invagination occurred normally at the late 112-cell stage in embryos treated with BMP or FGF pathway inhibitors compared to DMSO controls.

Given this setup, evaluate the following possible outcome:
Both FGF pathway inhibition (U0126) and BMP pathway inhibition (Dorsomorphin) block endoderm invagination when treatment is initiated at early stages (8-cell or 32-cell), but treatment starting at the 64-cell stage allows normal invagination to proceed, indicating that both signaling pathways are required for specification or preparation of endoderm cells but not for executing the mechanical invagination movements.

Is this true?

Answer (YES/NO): NO